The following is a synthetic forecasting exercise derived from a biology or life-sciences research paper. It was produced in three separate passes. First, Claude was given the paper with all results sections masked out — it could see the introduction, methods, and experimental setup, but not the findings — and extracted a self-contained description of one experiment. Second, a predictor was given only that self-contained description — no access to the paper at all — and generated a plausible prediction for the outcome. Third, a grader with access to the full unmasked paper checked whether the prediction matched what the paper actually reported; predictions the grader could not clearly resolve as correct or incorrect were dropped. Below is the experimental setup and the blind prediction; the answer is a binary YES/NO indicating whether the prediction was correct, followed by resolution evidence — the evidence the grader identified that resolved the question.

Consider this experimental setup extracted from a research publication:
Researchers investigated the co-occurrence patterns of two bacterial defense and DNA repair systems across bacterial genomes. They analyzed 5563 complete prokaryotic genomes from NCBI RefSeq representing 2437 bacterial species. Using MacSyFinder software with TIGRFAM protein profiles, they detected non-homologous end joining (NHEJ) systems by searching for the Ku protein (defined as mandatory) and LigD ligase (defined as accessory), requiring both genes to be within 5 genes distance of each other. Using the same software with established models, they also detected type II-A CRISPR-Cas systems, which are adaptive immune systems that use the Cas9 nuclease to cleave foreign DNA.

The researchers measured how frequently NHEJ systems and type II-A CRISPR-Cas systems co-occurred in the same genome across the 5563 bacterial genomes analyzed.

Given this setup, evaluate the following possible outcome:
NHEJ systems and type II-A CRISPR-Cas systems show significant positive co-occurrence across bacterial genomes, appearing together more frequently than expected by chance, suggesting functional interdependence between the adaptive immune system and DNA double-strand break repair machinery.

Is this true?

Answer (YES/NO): NO